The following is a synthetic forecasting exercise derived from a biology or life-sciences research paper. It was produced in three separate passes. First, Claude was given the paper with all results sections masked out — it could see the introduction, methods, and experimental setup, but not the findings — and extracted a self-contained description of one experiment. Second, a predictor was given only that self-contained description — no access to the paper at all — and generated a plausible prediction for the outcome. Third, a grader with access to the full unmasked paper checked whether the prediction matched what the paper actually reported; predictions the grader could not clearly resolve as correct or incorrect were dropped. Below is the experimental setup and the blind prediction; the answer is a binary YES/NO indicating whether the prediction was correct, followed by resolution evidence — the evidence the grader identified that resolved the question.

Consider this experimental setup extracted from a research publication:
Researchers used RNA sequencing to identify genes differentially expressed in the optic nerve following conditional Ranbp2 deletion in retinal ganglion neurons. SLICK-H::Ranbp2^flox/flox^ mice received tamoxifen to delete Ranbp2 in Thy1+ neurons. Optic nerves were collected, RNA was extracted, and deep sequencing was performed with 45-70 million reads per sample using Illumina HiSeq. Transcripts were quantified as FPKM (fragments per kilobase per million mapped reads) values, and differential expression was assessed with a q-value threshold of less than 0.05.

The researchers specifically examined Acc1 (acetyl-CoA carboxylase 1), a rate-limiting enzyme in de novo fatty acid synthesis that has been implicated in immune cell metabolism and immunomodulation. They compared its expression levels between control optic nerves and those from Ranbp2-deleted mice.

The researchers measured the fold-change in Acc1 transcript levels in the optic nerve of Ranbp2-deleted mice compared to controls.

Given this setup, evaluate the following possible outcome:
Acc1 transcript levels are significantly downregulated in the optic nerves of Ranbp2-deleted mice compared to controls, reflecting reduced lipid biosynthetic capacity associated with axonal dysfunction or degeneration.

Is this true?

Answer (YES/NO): NO